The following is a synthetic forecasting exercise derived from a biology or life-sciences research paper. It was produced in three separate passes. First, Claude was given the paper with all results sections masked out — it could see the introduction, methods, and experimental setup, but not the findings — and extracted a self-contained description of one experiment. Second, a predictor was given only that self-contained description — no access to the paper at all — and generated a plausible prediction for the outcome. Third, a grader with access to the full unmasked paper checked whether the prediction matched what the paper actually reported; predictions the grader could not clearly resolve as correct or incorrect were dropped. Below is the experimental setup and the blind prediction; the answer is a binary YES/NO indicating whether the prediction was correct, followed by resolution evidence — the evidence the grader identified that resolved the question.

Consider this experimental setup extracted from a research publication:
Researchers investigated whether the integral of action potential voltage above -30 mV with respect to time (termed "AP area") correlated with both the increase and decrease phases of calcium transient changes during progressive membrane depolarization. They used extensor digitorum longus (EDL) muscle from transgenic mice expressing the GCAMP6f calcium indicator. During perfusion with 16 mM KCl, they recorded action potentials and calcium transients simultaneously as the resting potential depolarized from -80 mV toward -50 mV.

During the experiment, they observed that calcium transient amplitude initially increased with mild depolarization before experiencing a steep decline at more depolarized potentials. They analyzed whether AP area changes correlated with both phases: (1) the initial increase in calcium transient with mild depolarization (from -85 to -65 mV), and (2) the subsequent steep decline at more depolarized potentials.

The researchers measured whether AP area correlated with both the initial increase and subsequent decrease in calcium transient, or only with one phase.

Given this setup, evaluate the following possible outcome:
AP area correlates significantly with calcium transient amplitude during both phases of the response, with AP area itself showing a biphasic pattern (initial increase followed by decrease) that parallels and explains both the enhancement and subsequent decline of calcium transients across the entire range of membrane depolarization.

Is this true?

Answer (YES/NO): NO